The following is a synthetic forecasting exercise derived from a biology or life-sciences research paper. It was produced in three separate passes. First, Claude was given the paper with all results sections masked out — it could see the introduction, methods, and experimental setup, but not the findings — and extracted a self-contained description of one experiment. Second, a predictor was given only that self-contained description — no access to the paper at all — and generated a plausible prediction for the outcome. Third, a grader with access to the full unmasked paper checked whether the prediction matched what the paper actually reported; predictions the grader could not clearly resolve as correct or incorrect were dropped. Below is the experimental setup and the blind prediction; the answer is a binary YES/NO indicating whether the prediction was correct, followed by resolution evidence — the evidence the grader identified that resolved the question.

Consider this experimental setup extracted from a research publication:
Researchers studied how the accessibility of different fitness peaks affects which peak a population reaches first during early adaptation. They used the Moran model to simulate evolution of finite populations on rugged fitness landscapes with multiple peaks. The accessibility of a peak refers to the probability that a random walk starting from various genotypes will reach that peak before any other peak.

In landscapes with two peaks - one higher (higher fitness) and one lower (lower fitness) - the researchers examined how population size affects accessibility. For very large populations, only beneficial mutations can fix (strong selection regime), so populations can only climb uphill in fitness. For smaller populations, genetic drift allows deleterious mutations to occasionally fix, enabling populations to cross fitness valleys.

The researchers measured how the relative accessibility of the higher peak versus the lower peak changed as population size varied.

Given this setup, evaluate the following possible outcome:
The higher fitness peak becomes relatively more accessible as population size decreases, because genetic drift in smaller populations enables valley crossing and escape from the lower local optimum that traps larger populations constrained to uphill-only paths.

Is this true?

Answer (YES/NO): NO